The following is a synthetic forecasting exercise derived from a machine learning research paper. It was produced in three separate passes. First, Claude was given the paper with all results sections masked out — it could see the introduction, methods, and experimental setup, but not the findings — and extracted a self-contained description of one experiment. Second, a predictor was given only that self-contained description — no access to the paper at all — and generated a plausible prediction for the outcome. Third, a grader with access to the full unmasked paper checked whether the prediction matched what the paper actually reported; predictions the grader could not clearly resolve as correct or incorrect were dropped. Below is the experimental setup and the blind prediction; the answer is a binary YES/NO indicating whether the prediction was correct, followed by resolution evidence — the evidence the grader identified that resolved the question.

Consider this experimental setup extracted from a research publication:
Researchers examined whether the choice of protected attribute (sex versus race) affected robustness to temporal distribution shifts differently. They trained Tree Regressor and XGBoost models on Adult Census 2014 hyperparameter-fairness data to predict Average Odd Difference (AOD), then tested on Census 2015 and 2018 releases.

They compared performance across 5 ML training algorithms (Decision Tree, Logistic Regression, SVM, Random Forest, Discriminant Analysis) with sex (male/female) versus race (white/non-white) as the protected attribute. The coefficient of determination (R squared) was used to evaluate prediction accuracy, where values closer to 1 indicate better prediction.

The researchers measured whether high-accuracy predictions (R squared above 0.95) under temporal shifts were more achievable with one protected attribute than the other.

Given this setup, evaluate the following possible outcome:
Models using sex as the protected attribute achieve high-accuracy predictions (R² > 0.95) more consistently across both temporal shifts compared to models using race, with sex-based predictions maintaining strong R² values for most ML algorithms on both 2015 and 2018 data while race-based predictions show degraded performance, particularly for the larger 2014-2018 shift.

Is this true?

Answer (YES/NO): NO